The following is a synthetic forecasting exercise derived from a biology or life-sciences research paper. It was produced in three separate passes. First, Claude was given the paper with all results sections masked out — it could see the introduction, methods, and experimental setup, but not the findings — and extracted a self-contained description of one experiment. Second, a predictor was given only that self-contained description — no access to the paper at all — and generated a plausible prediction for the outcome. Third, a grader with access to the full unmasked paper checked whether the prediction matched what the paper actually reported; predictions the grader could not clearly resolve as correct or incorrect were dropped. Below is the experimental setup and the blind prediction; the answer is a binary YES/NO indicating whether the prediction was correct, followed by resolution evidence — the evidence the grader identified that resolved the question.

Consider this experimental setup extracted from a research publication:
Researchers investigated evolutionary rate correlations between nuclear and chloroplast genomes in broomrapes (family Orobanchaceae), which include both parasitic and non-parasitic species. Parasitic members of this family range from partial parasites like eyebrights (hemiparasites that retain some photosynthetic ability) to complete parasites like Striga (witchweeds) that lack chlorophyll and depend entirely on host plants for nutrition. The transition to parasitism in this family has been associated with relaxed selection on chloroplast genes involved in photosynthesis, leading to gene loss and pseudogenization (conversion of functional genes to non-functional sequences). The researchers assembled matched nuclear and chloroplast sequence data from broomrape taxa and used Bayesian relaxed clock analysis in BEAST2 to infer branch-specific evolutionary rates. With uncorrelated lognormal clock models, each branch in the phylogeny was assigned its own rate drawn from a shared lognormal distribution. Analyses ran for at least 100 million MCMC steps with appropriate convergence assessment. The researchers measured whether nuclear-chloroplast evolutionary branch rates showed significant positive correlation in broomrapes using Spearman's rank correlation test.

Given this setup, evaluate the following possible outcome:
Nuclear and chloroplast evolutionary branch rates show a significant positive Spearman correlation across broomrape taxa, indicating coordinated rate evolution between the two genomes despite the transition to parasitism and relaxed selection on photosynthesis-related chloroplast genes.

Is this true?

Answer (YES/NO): NO